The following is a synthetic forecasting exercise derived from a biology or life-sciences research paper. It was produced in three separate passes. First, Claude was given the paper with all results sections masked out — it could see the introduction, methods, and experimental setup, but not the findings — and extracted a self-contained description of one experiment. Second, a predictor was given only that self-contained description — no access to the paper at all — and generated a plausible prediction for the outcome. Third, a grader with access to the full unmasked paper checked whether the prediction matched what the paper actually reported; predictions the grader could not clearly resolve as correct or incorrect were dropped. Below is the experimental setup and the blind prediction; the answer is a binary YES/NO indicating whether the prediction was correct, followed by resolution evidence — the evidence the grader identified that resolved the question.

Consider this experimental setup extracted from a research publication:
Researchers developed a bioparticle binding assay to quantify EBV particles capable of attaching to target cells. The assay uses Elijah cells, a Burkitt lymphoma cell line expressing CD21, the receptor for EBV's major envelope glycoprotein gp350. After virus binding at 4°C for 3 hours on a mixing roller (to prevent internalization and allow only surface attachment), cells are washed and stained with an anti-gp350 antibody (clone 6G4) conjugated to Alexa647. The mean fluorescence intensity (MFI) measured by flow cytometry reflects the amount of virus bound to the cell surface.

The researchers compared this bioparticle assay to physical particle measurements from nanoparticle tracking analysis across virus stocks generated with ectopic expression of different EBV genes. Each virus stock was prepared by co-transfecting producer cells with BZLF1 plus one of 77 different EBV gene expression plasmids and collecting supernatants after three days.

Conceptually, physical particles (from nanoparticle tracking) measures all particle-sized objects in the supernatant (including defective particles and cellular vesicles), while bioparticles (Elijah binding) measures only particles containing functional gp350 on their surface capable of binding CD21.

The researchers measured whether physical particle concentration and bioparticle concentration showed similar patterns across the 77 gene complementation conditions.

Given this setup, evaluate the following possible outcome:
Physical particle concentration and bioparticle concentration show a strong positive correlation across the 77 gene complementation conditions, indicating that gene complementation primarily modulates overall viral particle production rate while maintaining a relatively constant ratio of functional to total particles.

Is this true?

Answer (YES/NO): YES